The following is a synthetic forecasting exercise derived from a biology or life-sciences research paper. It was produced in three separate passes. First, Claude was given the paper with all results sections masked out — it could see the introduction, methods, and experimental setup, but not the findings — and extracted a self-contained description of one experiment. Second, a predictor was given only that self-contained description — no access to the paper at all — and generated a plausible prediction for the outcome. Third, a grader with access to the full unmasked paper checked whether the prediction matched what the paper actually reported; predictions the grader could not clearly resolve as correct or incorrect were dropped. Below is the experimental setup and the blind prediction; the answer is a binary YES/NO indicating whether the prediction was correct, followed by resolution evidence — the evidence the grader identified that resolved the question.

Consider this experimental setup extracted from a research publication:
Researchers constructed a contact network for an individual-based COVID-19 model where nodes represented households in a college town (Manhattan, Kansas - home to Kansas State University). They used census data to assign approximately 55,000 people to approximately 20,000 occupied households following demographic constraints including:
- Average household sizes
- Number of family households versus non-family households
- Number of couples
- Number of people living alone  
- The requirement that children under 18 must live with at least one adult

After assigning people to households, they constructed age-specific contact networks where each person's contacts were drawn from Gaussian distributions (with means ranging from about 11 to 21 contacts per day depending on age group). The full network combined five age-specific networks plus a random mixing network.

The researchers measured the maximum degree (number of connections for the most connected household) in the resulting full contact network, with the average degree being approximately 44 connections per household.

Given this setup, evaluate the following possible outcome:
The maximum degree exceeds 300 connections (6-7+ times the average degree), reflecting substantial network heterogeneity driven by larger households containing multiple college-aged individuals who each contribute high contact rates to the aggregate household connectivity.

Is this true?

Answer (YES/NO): NO